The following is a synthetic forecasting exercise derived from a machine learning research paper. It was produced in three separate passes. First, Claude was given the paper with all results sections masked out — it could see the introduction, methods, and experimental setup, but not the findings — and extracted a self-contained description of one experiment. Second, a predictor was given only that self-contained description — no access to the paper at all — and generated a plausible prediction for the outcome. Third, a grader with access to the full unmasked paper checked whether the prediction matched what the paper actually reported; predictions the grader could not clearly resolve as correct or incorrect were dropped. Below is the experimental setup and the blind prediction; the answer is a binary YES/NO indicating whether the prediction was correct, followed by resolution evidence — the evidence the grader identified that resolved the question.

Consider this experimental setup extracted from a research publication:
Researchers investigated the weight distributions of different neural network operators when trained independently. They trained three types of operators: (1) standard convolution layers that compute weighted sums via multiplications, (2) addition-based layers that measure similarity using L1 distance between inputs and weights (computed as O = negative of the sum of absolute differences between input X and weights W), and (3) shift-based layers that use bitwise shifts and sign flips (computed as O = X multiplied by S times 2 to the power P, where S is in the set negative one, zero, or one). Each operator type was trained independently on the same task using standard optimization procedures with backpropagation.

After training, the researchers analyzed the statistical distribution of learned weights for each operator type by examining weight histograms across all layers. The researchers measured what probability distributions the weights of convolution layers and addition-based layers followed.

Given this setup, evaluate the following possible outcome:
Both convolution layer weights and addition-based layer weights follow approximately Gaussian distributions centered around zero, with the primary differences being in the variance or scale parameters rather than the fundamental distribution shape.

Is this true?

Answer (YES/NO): NO